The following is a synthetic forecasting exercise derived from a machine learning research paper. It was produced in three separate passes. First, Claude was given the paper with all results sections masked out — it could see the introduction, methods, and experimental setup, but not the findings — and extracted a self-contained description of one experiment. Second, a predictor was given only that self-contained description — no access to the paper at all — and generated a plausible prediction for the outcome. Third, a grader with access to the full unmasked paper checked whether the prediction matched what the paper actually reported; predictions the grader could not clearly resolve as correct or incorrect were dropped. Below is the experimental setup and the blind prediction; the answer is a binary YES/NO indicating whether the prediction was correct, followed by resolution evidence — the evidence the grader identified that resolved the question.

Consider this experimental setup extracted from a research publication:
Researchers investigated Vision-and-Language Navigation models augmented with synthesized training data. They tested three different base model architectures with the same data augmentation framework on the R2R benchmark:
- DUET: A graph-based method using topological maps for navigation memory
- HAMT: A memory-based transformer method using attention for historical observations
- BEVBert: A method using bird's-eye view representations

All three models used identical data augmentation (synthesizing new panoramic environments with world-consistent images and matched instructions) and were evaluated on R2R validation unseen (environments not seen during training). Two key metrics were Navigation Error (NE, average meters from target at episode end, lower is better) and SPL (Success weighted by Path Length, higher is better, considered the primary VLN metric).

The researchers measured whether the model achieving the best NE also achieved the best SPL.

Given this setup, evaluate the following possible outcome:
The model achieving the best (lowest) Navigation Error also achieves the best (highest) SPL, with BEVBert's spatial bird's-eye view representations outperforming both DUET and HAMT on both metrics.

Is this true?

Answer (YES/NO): NO